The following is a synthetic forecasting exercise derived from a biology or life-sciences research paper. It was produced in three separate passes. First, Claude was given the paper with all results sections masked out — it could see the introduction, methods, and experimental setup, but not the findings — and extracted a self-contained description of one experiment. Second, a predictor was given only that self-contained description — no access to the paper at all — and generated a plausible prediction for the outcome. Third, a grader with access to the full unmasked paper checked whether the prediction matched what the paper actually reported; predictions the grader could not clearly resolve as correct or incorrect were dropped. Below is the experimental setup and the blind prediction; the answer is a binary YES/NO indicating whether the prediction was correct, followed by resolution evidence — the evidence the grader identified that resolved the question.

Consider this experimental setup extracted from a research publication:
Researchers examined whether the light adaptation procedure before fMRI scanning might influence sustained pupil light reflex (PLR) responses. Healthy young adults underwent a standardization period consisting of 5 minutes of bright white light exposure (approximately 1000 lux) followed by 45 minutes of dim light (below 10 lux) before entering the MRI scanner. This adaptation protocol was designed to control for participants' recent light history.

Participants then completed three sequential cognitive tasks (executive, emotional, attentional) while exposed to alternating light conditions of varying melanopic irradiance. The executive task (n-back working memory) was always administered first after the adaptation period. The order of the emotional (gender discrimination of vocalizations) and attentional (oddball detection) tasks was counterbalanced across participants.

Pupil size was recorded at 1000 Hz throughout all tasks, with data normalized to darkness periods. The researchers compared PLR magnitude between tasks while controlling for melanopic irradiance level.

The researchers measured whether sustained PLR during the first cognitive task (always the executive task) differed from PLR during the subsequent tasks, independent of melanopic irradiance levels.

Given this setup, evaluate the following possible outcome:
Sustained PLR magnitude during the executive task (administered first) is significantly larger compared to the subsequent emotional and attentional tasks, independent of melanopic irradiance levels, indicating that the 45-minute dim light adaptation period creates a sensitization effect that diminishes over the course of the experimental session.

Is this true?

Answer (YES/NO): NO